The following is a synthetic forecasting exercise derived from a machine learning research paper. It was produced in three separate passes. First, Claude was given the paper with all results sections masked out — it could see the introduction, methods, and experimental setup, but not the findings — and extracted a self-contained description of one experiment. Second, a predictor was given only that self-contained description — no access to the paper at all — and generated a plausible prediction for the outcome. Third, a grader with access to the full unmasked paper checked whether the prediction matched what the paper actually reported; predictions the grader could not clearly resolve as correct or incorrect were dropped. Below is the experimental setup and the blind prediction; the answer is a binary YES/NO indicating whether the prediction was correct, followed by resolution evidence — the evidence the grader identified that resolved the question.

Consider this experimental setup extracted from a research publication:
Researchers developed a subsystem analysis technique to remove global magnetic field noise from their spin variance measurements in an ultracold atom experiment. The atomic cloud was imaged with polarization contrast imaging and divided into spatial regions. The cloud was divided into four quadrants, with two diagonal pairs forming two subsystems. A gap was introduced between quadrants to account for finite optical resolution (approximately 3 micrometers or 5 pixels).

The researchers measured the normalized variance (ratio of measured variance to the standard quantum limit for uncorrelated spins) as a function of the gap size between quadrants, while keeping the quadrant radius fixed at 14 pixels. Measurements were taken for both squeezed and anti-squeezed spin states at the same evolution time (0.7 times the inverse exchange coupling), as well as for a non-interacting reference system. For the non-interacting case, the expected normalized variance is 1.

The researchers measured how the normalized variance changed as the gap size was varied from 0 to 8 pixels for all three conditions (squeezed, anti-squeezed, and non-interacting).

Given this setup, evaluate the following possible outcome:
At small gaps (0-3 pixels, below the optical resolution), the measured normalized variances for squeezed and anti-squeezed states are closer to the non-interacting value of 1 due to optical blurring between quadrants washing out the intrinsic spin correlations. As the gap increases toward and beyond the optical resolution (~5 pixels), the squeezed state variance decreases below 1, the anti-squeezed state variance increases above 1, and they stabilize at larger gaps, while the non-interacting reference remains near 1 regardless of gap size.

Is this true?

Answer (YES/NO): NO